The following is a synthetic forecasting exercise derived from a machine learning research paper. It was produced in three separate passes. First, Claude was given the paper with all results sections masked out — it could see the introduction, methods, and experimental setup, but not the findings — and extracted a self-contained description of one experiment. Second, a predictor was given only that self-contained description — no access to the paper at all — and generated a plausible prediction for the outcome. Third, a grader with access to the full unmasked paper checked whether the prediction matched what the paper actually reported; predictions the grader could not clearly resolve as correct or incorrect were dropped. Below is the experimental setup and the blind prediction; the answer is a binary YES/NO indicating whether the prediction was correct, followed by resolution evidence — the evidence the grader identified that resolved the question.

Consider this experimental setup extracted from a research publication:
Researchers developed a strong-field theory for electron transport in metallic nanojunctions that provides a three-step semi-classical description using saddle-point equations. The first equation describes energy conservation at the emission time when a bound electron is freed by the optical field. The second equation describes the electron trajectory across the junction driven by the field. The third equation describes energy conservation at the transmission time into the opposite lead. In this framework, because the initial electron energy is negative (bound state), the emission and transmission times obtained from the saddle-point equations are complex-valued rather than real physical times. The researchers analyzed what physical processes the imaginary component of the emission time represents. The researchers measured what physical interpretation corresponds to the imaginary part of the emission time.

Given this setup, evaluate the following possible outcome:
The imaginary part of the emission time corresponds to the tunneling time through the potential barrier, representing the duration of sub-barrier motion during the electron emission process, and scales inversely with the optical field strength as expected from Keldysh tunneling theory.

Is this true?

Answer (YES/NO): NO